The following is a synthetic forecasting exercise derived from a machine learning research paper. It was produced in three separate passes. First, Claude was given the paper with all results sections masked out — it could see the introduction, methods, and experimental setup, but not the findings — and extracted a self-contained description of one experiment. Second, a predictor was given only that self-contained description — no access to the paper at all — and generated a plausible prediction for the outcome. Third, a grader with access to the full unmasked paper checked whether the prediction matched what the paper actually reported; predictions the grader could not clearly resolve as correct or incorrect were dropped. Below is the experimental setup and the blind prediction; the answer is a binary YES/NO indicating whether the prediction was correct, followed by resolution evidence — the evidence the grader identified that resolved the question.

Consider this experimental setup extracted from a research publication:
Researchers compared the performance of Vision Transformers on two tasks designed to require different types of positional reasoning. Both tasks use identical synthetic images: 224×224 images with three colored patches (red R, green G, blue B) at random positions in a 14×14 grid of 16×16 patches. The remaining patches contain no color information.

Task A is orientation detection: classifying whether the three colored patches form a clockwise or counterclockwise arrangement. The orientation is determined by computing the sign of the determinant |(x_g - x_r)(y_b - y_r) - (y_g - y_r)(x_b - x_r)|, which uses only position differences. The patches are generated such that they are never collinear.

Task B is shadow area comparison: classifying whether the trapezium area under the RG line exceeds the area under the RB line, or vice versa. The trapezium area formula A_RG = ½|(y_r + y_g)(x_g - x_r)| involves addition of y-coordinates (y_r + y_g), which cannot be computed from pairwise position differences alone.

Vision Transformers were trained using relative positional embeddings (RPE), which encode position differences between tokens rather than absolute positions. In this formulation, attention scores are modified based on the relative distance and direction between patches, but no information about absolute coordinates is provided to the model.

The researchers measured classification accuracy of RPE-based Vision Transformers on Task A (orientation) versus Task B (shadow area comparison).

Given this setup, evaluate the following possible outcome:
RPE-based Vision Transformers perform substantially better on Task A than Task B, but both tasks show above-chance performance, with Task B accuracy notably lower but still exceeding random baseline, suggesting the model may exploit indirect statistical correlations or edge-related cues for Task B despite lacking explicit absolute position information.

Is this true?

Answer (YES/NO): NO